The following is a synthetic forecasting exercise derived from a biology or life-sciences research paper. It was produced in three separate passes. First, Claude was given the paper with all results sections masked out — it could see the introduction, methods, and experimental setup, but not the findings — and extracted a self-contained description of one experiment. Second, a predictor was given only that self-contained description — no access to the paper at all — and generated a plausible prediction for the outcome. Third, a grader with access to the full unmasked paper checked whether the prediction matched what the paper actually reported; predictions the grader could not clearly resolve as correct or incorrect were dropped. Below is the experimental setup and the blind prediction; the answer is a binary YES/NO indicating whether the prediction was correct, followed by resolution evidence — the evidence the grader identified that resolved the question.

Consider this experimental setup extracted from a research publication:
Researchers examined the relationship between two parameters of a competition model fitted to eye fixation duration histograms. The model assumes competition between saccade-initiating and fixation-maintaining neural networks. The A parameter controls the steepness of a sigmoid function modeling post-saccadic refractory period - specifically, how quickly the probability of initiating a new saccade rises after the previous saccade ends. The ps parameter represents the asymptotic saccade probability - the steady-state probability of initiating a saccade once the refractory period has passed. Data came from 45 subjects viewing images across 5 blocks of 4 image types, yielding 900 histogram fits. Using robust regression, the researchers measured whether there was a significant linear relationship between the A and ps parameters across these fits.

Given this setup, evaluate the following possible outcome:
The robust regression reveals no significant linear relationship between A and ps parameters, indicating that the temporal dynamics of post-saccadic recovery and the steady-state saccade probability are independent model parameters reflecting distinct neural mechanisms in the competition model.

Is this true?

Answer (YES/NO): NO